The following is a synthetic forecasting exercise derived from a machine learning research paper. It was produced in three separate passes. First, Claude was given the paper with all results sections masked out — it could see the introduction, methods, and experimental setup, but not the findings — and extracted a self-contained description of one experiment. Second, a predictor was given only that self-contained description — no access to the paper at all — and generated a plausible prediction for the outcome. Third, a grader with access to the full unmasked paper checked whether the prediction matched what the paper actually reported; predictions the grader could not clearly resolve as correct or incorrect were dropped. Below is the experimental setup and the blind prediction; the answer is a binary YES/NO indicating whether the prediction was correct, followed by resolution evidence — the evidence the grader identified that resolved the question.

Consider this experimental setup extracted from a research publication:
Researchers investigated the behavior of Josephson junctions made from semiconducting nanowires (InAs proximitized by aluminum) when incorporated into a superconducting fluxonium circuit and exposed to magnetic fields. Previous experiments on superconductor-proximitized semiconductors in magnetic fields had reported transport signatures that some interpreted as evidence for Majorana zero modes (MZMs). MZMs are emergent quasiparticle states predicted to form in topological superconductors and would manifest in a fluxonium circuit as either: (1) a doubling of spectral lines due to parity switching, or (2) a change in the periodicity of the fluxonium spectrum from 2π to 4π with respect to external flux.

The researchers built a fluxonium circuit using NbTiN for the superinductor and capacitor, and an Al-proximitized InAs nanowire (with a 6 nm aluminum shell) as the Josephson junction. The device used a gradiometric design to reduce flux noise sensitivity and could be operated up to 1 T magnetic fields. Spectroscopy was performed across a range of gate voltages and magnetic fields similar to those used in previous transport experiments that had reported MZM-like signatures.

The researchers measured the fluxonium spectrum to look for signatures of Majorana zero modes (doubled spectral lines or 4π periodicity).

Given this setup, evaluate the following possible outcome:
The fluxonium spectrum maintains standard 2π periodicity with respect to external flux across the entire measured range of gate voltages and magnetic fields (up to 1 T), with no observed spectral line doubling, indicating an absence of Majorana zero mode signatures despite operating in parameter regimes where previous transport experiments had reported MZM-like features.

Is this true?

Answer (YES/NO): YES